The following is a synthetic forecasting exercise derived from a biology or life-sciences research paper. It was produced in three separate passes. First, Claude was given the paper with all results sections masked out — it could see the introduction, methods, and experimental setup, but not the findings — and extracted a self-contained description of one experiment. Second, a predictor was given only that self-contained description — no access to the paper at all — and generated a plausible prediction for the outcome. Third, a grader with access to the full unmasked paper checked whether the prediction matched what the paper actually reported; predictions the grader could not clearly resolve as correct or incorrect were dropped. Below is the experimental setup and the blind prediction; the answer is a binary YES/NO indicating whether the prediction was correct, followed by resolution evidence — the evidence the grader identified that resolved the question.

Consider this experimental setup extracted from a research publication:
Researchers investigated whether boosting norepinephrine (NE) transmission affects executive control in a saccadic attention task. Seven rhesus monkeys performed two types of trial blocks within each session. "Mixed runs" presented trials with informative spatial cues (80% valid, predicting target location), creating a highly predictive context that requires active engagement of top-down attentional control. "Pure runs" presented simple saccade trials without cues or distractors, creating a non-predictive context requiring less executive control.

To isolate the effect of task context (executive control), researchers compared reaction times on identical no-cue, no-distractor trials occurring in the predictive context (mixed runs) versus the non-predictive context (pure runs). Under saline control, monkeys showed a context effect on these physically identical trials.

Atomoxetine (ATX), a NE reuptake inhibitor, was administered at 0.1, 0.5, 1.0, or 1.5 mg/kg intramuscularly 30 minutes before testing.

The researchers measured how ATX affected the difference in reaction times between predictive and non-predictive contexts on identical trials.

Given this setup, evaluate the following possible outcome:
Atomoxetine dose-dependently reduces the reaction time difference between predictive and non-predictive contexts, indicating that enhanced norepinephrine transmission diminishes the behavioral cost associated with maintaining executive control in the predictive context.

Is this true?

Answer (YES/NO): NO